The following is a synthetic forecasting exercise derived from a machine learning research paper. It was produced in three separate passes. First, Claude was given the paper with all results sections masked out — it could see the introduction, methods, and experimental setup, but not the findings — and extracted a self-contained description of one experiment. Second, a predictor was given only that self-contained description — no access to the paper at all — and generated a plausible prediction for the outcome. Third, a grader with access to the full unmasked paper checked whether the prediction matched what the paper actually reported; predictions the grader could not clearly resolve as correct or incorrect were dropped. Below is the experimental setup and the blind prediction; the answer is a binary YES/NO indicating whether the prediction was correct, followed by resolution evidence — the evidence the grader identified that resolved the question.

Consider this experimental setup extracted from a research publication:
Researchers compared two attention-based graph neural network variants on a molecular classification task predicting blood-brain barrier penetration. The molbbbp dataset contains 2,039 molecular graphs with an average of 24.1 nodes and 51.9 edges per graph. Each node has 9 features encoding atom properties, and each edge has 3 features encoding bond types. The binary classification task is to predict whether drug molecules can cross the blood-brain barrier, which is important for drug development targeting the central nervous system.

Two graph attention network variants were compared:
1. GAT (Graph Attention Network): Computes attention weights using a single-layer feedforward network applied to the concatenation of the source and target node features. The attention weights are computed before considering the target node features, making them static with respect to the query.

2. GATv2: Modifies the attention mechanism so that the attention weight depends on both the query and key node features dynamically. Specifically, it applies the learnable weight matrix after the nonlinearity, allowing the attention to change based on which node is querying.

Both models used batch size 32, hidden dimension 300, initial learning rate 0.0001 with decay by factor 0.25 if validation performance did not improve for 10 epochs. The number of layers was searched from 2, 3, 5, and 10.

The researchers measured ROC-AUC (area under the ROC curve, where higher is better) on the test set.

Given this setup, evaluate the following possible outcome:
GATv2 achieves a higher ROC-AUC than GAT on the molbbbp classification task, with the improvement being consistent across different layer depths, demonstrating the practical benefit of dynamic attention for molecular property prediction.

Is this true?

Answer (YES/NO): NO